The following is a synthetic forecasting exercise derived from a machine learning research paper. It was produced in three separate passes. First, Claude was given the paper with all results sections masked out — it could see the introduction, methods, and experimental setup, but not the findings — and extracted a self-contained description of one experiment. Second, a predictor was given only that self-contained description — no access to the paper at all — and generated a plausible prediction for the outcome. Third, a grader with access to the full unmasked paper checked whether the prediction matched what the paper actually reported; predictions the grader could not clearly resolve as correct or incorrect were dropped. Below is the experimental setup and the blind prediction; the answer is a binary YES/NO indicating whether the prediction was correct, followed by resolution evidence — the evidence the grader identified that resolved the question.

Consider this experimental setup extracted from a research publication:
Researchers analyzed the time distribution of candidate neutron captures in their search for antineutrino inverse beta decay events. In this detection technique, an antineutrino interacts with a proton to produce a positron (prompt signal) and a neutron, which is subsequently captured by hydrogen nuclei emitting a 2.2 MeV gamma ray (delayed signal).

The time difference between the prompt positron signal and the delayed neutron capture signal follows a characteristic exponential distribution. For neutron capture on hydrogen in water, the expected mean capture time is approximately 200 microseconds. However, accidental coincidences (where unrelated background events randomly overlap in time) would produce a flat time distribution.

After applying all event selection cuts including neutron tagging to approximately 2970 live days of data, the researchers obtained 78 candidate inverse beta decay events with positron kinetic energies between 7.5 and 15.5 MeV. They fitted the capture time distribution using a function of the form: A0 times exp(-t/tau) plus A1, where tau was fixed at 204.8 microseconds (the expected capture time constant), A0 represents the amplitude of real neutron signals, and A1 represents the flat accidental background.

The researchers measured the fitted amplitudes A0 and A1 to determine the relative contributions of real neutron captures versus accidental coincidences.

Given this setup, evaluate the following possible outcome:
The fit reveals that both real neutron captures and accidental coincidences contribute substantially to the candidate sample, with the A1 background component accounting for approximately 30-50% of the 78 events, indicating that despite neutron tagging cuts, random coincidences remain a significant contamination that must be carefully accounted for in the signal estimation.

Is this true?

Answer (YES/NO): NO